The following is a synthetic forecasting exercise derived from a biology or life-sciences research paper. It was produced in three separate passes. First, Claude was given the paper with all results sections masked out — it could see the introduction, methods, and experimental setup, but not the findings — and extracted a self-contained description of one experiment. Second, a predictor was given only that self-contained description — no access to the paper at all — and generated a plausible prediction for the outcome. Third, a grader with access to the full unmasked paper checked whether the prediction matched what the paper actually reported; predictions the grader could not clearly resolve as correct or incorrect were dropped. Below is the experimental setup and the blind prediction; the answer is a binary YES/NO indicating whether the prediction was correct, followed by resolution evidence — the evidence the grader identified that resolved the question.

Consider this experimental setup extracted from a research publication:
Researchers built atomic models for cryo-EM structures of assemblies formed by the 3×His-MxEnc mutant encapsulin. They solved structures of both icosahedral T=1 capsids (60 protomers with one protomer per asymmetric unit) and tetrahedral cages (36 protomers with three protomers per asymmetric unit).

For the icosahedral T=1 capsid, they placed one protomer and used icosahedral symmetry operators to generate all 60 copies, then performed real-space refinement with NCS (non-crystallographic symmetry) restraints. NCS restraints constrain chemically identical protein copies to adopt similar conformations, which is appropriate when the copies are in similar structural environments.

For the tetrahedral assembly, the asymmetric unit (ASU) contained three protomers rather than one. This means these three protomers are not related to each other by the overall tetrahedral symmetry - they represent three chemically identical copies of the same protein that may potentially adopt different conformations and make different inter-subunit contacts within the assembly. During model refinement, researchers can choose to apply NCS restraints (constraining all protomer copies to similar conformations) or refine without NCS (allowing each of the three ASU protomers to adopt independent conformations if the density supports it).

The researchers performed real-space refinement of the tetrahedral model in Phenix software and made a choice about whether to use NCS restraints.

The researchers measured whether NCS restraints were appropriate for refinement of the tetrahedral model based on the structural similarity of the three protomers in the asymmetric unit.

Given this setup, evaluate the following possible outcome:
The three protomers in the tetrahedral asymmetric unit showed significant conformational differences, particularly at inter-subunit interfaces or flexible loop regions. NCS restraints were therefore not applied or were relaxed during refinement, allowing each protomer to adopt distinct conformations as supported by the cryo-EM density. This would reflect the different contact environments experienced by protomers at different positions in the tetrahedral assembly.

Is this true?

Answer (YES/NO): YES